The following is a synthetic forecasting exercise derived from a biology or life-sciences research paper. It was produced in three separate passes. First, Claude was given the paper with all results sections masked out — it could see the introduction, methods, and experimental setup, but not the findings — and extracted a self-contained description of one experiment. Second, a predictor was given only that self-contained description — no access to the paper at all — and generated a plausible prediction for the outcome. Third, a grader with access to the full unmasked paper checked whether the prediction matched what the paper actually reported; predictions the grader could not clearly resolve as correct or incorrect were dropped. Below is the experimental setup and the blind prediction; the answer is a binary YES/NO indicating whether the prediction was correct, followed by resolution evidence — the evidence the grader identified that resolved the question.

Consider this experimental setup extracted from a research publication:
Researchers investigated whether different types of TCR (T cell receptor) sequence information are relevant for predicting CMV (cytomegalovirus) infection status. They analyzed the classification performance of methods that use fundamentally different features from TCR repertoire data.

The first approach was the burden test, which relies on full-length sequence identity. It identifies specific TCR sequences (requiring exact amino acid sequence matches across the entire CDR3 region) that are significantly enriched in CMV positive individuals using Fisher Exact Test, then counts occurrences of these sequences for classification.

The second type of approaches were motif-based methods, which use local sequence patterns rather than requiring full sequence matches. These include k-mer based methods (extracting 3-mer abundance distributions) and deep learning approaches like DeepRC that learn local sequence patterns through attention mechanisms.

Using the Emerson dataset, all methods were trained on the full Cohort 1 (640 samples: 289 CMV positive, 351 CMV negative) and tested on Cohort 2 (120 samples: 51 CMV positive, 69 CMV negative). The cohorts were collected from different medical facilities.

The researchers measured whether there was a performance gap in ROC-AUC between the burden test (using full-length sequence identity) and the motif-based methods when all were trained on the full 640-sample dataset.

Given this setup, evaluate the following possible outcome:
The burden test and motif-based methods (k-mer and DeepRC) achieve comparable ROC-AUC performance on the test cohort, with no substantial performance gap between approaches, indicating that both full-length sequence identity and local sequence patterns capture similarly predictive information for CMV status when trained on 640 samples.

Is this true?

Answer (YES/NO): NO